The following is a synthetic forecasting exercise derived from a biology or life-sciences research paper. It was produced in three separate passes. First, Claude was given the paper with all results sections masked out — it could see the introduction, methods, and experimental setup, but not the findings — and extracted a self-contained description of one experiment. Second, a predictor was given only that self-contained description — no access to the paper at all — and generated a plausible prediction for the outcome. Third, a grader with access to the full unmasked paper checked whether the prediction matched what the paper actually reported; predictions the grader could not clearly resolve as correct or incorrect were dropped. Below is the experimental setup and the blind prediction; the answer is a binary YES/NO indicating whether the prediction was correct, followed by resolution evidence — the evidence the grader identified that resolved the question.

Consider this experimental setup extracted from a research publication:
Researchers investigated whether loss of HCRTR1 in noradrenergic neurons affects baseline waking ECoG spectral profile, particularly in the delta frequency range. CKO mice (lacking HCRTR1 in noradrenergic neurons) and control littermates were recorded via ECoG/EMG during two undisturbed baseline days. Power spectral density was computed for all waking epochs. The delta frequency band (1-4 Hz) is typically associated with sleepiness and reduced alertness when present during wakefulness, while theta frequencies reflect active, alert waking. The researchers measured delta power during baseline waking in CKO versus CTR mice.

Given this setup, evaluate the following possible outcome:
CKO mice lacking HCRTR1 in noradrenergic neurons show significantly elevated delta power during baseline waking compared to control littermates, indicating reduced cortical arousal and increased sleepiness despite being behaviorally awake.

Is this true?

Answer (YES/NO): YES